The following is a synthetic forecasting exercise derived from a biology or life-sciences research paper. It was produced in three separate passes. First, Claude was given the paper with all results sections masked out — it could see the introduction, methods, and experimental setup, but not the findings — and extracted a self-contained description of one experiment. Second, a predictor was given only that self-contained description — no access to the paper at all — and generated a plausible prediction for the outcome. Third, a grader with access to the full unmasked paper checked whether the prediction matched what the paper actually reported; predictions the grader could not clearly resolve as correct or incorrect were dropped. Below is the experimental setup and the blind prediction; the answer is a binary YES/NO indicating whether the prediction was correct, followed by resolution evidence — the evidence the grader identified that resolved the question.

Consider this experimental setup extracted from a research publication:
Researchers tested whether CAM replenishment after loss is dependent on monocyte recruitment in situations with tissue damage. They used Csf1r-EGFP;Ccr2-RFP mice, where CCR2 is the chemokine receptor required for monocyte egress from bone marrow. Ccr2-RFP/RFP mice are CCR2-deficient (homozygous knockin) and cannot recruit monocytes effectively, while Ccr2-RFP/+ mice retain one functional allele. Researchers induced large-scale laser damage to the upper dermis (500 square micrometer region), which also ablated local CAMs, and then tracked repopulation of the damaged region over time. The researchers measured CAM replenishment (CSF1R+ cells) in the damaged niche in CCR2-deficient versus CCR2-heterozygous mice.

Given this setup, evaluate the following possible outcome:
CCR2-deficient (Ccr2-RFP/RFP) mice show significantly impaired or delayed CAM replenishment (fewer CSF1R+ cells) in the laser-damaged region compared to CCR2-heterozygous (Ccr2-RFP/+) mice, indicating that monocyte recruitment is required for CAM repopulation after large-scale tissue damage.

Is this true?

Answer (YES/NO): YES